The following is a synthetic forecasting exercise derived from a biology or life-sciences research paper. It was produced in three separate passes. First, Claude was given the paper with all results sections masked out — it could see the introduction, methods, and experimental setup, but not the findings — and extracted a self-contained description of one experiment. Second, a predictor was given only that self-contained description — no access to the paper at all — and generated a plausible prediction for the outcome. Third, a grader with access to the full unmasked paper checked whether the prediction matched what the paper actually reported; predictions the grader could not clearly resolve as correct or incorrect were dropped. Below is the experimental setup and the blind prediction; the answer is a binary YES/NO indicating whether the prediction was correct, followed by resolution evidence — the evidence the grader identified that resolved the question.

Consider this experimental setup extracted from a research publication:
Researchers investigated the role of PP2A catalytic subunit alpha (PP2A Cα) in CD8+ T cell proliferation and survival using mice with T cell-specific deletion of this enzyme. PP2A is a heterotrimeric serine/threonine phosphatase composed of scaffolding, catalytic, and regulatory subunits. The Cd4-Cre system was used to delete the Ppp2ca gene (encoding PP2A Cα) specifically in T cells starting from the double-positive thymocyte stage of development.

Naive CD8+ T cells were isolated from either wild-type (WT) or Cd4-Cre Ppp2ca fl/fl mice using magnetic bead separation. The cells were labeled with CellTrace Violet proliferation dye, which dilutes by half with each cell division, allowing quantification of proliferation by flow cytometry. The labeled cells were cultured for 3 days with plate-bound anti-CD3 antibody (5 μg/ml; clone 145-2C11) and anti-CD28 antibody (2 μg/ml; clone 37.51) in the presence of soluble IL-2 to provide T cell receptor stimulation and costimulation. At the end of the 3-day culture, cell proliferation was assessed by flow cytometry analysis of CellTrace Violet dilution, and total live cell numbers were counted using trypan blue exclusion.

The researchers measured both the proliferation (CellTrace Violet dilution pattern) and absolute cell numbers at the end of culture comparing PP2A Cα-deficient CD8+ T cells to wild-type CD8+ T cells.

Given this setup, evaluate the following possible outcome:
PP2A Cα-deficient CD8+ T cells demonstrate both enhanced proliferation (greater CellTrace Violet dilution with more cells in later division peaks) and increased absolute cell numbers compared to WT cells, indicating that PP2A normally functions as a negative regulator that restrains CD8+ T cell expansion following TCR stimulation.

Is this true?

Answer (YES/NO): NO